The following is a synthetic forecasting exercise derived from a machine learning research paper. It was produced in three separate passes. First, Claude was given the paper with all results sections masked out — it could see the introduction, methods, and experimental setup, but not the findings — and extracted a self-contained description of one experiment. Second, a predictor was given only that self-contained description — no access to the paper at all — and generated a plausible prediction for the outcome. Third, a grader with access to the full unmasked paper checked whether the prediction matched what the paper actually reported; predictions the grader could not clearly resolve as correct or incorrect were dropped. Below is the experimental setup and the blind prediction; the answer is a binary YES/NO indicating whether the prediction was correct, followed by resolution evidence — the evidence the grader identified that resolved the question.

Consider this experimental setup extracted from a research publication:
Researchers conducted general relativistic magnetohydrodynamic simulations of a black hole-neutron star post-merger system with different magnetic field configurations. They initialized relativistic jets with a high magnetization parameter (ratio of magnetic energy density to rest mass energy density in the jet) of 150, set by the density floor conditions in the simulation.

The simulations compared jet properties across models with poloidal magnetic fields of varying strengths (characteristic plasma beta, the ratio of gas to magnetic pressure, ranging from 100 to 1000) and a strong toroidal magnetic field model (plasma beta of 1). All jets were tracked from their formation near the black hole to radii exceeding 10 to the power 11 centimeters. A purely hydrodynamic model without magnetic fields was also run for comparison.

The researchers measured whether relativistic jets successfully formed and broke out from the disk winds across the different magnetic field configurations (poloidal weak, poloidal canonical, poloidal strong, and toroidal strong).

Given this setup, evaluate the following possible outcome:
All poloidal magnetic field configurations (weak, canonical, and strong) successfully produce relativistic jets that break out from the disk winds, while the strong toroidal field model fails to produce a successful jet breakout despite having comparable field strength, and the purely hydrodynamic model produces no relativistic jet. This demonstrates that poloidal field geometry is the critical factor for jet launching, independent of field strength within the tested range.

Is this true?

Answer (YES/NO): NO